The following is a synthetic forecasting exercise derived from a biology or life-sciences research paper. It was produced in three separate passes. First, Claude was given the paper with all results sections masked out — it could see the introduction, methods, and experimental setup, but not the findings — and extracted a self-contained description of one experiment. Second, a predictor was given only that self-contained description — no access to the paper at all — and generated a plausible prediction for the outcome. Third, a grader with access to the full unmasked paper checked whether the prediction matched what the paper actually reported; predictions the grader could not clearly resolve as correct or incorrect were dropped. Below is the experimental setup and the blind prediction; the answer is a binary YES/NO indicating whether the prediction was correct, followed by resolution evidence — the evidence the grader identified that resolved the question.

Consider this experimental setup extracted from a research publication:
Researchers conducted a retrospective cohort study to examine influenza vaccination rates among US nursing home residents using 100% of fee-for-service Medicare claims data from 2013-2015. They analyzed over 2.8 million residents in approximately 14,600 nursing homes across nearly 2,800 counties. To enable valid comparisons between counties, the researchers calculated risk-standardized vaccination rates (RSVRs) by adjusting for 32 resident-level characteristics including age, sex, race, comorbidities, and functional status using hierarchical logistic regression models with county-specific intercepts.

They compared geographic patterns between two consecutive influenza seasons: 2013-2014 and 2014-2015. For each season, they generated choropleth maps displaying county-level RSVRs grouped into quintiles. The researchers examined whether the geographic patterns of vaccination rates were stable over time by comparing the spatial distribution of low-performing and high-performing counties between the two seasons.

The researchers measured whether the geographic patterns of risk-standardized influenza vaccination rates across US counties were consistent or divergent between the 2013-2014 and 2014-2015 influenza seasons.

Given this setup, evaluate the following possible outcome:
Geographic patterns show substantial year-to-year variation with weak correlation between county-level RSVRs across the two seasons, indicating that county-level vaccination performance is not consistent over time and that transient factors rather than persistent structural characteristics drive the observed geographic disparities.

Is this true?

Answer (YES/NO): NO